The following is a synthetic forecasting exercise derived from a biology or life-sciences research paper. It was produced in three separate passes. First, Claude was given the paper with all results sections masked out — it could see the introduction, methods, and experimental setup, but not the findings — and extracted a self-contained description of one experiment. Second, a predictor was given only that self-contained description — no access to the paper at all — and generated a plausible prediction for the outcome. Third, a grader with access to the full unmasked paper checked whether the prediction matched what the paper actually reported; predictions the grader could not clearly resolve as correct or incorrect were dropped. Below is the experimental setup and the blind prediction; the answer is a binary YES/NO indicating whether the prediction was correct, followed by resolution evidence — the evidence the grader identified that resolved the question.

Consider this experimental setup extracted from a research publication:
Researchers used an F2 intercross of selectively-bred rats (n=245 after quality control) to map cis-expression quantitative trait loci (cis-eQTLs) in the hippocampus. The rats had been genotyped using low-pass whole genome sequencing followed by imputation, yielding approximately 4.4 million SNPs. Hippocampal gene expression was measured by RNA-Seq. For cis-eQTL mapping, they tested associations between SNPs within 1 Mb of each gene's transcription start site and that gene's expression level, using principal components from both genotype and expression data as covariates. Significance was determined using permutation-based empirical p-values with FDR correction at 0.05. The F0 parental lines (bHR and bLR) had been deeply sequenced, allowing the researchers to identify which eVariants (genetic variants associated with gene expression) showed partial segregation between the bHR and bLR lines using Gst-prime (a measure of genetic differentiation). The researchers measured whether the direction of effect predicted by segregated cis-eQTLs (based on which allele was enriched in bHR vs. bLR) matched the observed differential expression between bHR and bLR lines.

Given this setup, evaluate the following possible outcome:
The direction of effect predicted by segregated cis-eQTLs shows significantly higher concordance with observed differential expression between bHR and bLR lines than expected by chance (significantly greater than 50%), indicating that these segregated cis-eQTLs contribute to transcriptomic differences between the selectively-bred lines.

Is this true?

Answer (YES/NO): YES